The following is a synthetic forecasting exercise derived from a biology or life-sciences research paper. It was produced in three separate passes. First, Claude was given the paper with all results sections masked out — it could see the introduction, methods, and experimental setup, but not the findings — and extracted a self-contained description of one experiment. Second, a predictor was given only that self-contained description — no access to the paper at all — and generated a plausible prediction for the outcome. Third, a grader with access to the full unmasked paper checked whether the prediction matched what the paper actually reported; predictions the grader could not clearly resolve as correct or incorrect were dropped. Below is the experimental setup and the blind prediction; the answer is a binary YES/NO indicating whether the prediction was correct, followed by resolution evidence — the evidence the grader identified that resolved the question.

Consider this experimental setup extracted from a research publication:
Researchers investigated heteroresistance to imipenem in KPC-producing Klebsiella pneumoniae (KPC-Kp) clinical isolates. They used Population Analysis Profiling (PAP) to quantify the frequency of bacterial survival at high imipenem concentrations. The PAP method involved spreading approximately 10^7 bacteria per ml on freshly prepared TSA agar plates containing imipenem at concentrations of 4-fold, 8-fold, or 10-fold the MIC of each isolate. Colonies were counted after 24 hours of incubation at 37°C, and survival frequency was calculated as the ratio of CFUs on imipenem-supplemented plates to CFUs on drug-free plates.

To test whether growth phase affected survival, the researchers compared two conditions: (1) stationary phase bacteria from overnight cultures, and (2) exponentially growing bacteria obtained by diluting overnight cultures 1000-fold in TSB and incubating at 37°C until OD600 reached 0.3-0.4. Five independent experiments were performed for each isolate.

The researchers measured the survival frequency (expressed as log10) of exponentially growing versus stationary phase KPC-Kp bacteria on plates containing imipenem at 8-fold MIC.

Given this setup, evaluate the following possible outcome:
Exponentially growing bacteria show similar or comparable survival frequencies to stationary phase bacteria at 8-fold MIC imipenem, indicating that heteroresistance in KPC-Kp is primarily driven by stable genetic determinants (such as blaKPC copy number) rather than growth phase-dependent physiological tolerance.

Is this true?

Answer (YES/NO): NO